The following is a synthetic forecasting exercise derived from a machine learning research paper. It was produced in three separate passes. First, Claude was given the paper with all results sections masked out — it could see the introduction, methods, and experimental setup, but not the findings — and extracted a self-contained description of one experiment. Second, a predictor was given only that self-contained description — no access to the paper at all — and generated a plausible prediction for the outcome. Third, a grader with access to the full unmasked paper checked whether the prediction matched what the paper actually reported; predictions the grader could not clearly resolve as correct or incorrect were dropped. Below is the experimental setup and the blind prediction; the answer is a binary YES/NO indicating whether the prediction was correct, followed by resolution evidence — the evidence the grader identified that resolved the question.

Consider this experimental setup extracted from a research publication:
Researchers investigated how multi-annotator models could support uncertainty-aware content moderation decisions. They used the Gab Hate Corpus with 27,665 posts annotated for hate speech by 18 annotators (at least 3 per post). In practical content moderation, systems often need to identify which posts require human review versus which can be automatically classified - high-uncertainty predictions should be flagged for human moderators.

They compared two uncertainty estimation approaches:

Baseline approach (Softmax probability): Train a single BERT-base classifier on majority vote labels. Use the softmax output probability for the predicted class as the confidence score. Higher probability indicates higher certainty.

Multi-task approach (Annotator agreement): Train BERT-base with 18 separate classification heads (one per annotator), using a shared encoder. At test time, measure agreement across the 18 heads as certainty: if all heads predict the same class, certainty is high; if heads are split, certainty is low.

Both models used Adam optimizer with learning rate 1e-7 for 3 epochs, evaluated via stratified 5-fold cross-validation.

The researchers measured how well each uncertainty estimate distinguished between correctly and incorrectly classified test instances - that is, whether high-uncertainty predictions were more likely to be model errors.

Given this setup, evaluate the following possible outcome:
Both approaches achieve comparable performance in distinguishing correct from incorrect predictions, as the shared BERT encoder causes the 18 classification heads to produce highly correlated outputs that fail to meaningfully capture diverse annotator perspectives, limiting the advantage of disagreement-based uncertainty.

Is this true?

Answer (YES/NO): NO